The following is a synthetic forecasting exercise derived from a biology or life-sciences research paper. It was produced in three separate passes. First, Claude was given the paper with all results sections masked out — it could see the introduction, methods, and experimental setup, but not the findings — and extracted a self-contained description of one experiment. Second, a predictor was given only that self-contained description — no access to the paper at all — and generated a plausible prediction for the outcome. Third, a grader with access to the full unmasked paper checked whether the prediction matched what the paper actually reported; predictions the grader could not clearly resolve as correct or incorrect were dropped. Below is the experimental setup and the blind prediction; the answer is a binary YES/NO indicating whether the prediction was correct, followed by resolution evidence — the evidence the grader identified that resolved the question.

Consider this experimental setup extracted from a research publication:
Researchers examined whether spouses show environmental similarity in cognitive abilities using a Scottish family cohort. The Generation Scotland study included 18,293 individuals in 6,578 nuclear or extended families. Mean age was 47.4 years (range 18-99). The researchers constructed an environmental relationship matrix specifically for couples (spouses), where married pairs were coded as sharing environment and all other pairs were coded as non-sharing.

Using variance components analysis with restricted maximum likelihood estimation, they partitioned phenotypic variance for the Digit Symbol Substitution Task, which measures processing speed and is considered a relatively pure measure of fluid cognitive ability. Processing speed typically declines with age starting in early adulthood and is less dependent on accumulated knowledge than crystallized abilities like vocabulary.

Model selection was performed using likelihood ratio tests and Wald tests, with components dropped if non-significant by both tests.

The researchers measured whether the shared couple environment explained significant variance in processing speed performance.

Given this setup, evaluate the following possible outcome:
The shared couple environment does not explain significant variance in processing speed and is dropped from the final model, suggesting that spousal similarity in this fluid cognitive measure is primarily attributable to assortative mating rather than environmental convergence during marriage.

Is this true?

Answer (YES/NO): NO